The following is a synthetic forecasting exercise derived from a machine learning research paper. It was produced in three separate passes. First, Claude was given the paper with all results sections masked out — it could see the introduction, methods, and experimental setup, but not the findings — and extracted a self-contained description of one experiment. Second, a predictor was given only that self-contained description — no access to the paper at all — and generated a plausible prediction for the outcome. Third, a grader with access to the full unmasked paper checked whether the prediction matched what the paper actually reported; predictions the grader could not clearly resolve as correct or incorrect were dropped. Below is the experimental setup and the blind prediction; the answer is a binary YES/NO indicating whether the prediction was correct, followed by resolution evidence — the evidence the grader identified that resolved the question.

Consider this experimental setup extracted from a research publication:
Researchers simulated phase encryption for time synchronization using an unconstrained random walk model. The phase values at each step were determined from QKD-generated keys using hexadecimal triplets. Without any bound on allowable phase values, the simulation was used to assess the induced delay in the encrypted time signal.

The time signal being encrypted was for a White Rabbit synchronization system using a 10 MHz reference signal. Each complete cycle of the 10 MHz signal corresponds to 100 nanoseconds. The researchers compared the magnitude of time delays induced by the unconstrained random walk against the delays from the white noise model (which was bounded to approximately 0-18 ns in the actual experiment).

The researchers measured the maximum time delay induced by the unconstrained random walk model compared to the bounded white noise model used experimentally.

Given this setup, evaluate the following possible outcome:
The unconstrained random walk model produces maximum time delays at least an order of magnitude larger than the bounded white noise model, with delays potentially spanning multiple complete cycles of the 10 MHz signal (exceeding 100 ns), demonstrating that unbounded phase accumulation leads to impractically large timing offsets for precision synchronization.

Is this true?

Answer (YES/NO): YES